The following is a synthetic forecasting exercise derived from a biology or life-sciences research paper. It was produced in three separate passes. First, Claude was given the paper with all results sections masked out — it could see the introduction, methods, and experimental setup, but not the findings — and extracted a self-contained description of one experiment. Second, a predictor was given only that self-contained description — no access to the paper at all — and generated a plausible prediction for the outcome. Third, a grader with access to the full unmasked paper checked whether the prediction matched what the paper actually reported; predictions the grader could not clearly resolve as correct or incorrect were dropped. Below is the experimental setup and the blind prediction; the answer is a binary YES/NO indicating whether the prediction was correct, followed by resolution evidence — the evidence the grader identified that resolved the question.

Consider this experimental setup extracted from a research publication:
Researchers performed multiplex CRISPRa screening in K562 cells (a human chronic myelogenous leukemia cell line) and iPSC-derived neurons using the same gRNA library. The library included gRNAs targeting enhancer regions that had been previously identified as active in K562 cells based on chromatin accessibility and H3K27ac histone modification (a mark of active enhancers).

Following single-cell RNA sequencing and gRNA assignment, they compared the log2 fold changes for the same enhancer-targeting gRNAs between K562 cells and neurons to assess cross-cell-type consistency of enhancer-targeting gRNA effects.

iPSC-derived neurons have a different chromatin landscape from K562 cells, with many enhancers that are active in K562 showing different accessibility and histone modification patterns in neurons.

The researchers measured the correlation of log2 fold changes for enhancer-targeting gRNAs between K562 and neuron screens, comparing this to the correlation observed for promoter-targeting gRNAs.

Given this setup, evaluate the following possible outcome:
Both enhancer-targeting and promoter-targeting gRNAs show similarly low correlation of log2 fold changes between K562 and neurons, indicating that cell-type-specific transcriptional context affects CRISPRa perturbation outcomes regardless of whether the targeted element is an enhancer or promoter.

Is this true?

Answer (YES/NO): NO